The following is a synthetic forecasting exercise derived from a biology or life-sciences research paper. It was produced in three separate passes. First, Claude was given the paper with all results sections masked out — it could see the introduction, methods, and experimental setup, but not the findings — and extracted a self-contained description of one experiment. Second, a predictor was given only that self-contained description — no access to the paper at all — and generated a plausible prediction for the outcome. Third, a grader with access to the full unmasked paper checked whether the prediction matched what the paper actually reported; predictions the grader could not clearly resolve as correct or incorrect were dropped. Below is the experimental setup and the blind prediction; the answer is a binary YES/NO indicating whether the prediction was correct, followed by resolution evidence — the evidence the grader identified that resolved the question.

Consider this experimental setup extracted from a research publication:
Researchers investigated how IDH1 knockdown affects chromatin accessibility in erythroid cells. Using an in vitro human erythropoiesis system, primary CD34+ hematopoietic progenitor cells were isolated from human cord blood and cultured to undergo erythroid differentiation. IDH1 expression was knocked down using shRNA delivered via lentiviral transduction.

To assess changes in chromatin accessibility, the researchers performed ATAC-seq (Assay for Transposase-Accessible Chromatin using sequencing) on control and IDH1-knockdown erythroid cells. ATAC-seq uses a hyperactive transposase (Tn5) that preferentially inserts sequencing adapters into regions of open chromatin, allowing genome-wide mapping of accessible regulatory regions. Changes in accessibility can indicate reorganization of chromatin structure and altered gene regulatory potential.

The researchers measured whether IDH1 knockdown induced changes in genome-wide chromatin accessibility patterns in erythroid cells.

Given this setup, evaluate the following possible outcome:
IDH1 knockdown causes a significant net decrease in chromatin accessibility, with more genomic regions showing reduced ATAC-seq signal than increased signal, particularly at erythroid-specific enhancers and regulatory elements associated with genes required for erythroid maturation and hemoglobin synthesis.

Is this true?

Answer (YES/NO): NO